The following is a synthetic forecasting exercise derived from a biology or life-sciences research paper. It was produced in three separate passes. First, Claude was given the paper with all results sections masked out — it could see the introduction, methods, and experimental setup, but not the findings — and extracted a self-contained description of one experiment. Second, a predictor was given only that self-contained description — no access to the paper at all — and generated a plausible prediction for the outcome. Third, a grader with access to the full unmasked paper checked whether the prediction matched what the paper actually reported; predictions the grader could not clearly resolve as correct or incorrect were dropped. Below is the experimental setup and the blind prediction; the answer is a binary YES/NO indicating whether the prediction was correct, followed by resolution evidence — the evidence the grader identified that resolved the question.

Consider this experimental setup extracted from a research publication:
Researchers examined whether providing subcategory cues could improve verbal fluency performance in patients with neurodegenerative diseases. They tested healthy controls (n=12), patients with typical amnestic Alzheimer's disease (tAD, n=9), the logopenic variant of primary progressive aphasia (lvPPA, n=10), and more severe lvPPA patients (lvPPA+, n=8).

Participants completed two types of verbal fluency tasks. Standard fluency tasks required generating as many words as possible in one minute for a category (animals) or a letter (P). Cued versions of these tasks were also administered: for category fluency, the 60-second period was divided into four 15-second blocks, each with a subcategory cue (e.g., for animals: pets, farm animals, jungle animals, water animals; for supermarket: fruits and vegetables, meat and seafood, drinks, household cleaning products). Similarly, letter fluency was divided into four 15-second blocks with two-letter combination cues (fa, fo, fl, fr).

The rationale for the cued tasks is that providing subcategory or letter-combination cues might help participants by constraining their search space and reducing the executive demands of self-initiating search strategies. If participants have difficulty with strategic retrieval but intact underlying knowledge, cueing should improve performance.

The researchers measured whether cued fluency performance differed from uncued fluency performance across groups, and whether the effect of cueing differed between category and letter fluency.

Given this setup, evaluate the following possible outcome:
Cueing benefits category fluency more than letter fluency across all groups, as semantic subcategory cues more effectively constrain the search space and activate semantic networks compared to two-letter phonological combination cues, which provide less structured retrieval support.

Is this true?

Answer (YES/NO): NO